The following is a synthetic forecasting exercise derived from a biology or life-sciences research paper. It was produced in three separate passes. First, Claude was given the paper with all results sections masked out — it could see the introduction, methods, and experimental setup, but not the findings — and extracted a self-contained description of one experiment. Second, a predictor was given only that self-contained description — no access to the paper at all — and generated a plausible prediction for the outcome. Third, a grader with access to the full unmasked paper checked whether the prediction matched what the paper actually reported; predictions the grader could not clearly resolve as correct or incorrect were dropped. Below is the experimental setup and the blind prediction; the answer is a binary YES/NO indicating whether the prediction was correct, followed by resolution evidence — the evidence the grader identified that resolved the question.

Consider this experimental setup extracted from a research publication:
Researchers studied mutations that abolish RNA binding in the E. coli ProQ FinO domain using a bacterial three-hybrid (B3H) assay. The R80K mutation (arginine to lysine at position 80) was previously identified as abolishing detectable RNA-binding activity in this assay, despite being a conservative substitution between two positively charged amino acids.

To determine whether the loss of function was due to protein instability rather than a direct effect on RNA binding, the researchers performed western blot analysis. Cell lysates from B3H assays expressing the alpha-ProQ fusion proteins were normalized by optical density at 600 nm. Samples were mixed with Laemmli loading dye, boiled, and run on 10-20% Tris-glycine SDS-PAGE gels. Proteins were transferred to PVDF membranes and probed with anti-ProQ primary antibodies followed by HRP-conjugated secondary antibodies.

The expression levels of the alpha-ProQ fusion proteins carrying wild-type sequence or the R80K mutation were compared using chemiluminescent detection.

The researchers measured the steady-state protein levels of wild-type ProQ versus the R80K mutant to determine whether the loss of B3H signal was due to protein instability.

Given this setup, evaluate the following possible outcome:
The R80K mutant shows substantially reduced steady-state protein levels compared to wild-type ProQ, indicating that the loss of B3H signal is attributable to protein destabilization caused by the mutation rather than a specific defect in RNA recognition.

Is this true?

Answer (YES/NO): NO